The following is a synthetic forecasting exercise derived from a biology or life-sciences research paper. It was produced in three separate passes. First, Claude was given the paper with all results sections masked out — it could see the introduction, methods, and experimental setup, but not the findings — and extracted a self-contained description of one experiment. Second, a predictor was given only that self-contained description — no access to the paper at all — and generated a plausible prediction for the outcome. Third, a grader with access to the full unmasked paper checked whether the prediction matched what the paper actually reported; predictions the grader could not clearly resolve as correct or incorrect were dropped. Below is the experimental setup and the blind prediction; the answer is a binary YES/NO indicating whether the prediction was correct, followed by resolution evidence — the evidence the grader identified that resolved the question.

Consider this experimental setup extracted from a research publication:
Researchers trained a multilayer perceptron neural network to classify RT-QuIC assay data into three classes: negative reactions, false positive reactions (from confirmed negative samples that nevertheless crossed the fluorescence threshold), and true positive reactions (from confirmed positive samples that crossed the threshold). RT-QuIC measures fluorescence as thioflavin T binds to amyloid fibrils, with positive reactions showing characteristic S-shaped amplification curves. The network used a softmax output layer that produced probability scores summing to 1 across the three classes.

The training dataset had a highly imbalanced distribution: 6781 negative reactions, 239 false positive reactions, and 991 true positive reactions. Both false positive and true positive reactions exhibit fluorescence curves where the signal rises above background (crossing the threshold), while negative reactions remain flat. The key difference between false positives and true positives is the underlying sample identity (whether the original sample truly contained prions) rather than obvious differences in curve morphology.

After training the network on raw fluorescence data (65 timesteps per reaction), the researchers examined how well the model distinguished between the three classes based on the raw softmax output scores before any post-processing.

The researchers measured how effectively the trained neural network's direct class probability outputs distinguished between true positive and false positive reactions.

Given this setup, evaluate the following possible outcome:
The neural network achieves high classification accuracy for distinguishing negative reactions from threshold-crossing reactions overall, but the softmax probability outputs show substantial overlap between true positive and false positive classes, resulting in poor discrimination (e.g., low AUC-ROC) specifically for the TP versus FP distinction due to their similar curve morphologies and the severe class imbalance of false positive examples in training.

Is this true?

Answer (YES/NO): YES